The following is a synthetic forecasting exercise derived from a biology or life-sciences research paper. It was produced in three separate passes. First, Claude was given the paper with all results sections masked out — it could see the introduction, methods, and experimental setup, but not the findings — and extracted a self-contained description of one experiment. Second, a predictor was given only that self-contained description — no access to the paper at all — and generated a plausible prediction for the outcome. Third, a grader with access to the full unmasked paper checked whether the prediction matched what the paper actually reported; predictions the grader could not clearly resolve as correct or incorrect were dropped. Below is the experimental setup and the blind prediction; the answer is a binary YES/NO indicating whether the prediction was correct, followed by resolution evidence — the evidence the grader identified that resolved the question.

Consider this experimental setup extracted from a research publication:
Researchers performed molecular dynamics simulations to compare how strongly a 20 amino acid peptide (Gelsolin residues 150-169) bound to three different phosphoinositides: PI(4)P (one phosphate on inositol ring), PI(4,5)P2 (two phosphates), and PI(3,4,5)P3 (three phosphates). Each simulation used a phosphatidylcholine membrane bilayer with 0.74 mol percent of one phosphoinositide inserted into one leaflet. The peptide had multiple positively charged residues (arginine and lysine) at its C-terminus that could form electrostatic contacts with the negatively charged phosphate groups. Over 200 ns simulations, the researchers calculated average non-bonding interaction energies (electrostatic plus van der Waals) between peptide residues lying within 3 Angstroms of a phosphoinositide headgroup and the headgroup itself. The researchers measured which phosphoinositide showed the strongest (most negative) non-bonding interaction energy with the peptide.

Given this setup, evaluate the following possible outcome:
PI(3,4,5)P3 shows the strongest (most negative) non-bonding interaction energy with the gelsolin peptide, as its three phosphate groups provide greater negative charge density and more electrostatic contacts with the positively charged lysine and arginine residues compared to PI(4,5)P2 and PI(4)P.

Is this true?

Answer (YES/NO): YES